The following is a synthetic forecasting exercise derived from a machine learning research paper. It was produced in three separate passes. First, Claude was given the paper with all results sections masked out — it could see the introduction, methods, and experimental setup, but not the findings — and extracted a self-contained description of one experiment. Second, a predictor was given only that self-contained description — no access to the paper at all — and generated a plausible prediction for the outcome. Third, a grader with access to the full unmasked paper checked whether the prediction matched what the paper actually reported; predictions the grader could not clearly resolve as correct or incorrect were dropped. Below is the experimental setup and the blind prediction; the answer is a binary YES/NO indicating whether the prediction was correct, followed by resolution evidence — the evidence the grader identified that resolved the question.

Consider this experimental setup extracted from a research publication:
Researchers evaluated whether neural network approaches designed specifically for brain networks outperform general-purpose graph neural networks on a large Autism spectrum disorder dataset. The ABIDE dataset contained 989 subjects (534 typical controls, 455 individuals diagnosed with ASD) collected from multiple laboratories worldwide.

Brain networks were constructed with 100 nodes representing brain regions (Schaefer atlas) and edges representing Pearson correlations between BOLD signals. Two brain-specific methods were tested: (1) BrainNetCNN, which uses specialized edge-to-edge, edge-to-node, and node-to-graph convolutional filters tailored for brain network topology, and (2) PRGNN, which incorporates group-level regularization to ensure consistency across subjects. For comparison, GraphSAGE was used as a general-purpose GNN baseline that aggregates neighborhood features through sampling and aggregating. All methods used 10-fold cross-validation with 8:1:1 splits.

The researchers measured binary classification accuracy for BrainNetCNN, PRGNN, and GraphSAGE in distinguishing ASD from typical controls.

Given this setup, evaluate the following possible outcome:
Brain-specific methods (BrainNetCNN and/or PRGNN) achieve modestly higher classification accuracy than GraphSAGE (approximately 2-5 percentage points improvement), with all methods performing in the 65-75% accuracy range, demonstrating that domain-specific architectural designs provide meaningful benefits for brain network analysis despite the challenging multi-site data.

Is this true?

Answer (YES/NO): NO